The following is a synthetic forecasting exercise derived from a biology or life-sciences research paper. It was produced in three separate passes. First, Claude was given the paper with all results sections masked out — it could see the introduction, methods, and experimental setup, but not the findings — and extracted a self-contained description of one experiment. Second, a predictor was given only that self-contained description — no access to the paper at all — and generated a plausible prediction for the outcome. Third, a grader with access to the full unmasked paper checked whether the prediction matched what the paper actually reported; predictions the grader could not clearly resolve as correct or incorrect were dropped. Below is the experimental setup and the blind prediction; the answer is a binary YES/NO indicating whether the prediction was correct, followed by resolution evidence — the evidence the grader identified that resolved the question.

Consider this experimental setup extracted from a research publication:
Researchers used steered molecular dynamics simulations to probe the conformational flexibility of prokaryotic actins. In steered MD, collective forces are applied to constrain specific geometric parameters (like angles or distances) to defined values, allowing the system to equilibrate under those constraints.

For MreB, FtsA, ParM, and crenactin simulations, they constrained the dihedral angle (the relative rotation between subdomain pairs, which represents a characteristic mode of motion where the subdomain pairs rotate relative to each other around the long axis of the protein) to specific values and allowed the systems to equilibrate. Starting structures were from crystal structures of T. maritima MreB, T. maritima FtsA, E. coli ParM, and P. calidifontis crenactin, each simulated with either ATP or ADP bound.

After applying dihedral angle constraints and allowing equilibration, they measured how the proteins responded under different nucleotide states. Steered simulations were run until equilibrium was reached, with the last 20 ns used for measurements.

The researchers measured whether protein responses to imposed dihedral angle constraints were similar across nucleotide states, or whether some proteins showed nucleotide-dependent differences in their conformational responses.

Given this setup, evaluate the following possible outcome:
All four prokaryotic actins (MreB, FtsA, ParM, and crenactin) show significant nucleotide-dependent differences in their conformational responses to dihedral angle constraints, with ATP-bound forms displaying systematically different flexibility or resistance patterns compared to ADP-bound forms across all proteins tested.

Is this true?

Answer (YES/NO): NO